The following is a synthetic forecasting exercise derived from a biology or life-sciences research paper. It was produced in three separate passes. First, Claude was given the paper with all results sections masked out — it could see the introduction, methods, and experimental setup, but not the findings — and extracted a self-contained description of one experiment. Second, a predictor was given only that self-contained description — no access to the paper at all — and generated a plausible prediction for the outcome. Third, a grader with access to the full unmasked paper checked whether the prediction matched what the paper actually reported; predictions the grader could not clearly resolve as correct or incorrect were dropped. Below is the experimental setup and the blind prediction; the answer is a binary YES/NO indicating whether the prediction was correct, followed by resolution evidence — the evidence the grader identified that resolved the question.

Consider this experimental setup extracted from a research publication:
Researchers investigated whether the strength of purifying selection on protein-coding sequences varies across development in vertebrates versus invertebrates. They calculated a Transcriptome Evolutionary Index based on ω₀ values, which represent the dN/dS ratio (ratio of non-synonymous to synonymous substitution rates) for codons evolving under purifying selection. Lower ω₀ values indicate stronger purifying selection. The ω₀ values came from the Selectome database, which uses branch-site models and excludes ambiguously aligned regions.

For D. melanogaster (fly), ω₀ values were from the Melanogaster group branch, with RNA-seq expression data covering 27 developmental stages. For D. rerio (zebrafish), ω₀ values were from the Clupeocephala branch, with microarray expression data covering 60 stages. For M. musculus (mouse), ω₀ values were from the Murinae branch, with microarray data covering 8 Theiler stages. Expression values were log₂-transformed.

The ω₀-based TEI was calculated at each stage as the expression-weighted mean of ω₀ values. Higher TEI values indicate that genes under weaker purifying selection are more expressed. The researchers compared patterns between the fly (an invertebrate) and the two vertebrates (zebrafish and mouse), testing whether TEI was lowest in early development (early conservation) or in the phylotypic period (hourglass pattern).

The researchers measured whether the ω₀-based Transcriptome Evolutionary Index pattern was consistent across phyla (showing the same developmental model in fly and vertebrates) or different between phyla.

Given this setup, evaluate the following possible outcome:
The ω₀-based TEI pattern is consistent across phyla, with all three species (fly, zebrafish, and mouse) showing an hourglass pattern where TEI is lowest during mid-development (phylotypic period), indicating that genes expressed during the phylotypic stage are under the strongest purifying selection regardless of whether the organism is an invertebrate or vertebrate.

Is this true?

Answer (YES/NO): NO